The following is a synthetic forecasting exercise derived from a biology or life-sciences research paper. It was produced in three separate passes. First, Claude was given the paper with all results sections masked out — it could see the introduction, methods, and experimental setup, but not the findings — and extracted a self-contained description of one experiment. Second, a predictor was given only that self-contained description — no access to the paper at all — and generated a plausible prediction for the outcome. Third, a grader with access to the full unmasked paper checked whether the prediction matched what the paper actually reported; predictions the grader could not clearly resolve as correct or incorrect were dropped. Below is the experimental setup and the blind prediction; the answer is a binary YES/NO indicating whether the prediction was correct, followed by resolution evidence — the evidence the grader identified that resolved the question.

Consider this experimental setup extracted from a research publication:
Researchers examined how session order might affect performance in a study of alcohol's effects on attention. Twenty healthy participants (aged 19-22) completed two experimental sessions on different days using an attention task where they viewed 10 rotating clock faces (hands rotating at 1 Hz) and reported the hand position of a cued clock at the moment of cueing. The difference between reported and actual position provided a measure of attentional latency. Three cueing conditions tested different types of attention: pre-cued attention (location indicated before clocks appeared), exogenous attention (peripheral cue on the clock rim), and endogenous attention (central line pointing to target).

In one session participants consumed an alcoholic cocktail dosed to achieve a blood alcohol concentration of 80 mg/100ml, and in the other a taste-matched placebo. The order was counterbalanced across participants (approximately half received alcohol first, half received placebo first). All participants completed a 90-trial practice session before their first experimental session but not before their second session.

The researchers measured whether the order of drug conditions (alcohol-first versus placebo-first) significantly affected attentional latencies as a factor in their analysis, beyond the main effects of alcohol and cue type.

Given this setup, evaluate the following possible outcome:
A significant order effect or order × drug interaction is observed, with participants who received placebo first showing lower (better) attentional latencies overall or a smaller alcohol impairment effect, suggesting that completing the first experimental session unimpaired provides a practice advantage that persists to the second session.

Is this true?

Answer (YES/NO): NO